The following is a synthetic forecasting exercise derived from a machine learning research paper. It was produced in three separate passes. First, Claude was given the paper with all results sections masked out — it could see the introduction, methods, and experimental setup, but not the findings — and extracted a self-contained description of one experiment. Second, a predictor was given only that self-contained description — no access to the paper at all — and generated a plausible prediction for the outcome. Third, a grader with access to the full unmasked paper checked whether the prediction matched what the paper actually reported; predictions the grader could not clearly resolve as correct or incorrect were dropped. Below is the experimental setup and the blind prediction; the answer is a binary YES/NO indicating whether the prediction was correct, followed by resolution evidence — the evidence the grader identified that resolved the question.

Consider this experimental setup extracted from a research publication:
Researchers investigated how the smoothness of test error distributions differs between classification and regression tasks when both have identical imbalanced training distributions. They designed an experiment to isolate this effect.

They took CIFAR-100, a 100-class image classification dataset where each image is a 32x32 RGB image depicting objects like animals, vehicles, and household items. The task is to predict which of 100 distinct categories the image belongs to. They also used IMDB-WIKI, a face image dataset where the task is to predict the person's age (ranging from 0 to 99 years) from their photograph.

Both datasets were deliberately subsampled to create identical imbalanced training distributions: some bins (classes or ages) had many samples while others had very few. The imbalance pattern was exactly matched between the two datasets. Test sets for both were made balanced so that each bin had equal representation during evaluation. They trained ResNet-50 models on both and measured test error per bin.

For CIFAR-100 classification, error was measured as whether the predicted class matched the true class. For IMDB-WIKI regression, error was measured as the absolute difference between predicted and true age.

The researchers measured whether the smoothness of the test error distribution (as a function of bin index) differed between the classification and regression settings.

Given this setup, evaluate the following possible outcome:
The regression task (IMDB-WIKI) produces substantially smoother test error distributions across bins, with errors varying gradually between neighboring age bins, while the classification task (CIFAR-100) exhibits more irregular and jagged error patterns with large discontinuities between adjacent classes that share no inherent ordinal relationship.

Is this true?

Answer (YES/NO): YES